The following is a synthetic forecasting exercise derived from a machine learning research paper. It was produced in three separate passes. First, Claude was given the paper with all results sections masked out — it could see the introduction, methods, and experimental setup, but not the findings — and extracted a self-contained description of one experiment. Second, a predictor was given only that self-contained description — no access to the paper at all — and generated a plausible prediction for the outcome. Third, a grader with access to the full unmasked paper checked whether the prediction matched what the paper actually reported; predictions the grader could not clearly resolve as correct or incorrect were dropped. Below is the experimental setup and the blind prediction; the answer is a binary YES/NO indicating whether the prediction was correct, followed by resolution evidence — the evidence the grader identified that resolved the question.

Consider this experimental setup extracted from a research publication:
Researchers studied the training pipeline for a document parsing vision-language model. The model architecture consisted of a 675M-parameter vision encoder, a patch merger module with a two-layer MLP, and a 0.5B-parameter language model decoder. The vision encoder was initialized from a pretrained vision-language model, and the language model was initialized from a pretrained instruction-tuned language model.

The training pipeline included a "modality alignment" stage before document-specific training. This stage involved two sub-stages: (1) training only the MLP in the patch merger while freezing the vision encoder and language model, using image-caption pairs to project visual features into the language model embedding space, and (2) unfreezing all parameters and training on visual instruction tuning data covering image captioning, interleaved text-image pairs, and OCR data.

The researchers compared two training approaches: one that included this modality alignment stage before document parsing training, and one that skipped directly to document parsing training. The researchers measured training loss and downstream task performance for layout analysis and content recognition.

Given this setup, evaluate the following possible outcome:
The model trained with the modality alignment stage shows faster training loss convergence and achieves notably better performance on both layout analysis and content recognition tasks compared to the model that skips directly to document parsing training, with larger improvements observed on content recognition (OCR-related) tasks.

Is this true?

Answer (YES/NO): NO